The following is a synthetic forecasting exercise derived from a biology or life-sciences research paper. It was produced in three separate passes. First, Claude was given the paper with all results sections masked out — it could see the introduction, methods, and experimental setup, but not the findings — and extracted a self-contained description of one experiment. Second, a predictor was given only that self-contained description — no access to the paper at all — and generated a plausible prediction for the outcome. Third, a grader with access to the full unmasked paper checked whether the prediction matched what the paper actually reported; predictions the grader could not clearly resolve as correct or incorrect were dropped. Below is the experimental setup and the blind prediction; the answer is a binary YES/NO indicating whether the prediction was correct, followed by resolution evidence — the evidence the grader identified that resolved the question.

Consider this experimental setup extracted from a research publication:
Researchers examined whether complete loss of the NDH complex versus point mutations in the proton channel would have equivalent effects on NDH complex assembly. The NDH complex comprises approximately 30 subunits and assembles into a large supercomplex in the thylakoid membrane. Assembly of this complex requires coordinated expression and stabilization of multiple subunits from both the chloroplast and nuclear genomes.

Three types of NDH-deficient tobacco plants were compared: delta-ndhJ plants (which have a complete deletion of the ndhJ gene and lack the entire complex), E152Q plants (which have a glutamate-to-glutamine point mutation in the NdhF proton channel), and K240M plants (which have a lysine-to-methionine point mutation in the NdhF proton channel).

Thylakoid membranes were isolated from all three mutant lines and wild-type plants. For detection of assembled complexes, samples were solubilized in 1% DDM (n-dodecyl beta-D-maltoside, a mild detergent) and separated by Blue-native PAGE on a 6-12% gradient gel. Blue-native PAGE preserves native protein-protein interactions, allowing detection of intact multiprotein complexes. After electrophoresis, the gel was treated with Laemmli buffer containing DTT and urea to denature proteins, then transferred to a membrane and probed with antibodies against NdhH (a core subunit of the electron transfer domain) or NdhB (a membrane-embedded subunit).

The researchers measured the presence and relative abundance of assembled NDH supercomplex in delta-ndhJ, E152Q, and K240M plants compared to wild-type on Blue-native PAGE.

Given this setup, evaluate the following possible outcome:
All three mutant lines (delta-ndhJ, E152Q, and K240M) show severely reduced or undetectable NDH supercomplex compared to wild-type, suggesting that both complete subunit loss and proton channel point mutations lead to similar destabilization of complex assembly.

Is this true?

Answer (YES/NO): NO